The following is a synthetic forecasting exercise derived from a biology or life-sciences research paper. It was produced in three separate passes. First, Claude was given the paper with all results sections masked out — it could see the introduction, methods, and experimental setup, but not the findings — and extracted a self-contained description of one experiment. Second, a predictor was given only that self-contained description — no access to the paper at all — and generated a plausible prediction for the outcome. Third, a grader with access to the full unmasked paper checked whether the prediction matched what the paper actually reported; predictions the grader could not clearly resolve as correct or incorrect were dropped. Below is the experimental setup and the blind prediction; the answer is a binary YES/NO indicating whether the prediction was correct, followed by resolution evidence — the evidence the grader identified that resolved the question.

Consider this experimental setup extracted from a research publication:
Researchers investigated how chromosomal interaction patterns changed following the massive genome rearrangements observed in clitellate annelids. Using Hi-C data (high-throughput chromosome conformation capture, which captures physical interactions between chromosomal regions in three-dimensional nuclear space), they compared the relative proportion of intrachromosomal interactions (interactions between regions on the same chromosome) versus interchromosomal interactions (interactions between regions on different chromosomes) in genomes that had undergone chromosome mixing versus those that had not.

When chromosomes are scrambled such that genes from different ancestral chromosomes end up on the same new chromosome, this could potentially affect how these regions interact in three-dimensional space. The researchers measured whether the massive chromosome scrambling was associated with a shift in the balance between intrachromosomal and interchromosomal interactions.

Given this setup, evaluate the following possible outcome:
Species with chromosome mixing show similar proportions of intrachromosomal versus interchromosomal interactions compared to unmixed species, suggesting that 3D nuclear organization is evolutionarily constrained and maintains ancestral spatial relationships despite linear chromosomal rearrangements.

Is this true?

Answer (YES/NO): NO